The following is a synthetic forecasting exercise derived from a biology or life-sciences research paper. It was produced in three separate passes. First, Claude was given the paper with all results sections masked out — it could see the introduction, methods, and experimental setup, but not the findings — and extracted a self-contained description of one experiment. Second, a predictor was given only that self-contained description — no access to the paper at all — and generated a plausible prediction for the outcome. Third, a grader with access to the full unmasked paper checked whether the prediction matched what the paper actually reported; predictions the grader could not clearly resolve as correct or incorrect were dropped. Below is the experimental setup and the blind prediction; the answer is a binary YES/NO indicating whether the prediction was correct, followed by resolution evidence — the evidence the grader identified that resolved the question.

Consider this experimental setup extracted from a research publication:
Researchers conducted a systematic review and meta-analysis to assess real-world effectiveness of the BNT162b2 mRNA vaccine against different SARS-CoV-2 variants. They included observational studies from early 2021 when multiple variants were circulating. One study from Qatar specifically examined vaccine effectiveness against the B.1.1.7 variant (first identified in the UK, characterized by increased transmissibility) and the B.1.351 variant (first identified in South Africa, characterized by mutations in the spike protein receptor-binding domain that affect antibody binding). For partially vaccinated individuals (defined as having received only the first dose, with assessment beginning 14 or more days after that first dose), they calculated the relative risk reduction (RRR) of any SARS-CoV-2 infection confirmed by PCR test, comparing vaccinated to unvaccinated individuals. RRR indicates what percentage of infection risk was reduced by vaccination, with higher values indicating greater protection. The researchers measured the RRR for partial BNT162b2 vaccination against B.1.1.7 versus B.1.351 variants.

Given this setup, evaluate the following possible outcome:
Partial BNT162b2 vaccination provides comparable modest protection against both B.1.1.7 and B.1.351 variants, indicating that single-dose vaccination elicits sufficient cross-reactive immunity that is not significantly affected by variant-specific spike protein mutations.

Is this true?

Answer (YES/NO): NO